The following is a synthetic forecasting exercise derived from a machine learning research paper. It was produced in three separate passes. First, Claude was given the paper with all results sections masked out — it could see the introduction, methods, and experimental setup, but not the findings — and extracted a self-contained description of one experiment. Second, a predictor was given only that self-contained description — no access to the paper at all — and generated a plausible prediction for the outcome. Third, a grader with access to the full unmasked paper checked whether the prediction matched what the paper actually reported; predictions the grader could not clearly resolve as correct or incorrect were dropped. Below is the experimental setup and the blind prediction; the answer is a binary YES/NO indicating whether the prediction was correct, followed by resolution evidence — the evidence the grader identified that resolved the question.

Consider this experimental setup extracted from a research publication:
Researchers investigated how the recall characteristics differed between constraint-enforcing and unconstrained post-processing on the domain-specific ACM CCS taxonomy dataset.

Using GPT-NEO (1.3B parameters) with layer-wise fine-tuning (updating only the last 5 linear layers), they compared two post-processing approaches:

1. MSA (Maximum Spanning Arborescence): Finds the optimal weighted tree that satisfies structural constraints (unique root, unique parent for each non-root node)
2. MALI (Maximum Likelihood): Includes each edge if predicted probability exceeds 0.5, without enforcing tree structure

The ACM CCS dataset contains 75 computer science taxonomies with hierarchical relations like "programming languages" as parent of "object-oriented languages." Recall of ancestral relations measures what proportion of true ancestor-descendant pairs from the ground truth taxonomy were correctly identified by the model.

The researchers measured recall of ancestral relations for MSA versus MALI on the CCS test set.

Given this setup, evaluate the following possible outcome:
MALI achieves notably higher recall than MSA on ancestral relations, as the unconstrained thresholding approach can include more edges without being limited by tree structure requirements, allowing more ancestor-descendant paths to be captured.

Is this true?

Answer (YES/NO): YES